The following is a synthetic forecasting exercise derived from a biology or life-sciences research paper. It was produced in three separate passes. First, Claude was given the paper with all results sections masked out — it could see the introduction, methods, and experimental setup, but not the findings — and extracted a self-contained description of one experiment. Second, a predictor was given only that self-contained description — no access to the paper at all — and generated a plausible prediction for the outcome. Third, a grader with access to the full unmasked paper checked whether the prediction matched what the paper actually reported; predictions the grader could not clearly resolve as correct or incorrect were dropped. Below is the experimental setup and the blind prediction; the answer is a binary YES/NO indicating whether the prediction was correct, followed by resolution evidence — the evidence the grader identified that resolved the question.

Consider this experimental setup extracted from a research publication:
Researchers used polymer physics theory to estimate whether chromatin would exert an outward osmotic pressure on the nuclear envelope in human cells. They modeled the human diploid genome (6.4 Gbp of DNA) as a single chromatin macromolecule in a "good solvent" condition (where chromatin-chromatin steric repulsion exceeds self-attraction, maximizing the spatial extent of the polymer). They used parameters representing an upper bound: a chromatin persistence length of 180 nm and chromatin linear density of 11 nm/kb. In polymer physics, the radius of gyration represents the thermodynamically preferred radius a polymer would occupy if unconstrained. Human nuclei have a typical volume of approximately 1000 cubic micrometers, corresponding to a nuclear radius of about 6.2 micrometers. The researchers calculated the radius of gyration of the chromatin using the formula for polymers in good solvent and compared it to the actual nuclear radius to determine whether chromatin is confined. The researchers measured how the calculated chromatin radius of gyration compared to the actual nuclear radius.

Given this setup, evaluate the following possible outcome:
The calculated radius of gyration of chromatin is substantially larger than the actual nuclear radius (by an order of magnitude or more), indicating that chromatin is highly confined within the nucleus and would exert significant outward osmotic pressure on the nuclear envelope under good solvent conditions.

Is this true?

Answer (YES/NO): NO